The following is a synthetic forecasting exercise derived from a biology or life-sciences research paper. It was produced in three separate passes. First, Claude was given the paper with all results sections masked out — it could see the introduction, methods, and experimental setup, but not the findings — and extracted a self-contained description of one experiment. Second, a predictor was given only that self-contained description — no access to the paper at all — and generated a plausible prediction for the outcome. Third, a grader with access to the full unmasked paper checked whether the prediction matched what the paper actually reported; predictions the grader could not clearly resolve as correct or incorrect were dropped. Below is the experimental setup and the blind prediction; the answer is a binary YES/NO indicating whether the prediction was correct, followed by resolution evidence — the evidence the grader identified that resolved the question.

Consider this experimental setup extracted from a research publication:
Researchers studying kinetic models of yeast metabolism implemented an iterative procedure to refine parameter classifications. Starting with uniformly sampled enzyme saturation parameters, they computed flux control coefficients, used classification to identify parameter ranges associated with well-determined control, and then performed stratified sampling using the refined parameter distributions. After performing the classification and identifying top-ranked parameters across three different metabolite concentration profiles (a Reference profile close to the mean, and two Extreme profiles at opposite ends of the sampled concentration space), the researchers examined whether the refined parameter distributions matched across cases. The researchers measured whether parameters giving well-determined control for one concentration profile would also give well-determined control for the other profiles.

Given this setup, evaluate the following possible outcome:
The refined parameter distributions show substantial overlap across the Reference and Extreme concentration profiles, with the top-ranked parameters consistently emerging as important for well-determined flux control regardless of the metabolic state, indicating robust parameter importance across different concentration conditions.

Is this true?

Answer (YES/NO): YES